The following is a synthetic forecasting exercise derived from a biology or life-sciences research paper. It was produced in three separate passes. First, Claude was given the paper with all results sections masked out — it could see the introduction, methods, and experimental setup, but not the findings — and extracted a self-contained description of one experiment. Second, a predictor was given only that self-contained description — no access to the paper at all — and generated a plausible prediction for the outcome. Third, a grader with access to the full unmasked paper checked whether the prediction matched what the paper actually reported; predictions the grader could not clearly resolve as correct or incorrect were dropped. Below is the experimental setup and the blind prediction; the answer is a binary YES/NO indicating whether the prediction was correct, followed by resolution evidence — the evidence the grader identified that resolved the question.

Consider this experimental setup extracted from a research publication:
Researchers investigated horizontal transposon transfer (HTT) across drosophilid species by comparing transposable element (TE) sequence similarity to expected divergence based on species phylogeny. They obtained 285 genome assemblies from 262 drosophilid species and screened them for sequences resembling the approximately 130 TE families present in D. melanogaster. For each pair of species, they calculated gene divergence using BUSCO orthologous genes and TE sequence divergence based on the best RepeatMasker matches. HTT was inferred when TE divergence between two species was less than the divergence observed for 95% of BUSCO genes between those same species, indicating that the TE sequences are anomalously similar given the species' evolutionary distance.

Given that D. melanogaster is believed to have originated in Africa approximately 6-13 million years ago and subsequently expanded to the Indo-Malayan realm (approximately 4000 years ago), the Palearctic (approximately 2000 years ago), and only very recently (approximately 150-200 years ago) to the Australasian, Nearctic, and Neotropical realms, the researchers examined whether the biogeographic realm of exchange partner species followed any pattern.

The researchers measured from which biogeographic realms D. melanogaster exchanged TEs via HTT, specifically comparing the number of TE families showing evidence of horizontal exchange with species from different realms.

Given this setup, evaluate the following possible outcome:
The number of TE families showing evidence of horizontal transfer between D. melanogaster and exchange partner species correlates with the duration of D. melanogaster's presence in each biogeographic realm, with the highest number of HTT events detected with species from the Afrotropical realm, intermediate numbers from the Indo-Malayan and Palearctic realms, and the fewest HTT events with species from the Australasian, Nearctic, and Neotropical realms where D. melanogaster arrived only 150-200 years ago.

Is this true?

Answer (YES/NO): NO